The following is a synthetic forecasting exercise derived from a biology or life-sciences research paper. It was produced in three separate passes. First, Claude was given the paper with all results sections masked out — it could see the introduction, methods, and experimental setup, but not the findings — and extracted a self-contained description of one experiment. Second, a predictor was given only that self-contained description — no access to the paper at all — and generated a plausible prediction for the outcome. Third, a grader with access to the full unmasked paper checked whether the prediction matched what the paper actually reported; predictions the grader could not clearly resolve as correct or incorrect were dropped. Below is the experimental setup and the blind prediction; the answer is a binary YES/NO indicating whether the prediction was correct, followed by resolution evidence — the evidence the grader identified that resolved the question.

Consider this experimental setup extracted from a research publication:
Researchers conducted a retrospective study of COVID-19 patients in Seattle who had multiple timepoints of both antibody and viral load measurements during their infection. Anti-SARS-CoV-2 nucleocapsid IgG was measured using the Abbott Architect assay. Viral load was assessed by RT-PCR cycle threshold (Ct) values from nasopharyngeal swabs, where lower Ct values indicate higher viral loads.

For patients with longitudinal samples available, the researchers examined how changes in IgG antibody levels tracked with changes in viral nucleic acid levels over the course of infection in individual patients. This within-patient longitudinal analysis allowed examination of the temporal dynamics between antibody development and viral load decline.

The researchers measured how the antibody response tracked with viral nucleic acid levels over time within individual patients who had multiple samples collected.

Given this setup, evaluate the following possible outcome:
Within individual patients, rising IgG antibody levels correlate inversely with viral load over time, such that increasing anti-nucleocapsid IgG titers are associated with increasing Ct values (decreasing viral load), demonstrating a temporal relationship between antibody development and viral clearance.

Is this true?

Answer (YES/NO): YES